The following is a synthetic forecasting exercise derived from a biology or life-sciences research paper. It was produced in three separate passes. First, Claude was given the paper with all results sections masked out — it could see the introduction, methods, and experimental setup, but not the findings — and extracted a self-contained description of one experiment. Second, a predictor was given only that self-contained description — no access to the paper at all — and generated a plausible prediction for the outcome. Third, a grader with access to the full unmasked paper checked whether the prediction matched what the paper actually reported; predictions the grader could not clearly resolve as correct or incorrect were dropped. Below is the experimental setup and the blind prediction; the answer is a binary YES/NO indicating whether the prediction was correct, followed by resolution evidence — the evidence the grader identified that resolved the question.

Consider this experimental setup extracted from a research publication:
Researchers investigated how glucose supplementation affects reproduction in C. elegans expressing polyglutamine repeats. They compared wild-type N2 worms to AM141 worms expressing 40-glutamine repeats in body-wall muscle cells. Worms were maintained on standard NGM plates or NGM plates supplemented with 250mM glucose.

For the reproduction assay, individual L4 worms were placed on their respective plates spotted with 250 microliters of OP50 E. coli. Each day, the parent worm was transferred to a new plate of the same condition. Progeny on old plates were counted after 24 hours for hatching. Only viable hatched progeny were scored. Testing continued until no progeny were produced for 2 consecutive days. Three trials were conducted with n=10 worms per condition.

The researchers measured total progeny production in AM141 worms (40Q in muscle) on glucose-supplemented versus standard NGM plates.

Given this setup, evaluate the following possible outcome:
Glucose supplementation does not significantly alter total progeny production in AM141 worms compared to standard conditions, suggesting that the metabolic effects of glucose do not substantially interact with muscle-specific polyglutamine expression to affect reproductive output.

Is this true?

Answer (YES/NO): NO